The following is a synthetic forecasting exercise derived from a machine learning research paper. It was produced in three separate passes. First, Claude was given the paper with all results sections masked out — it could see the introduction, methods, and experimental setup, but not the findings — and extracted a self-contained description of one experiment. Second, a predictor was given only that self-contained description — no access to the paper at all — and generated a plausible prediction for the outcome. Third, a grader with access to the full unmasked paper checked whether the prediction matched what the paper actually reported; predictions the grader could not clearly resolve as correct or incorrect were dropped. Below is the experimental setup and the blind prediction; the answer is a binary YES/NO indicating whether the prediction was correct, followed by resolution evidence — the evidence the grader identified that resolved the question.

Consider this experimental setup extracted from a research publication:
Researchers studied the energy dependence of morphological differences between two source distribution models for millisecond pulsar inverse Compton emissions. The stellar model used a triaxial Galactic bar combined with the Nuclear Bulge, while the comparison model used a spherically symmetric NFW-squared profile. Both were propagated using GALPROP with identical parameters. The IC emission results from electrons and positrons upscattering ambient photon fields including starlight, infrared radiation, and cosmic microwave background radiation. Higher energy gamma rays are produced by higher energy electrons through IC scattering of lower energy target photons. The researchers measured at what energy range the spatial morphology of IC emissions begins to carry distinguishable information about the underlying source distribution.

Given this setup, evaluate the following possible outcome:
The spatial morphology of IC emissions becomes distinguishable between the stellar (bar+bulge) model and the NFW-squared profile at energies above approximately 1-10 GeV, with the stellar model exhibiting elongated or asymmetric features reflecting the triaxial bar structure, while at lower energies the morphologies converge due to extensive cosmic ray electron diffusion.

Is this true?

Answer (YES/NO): NO